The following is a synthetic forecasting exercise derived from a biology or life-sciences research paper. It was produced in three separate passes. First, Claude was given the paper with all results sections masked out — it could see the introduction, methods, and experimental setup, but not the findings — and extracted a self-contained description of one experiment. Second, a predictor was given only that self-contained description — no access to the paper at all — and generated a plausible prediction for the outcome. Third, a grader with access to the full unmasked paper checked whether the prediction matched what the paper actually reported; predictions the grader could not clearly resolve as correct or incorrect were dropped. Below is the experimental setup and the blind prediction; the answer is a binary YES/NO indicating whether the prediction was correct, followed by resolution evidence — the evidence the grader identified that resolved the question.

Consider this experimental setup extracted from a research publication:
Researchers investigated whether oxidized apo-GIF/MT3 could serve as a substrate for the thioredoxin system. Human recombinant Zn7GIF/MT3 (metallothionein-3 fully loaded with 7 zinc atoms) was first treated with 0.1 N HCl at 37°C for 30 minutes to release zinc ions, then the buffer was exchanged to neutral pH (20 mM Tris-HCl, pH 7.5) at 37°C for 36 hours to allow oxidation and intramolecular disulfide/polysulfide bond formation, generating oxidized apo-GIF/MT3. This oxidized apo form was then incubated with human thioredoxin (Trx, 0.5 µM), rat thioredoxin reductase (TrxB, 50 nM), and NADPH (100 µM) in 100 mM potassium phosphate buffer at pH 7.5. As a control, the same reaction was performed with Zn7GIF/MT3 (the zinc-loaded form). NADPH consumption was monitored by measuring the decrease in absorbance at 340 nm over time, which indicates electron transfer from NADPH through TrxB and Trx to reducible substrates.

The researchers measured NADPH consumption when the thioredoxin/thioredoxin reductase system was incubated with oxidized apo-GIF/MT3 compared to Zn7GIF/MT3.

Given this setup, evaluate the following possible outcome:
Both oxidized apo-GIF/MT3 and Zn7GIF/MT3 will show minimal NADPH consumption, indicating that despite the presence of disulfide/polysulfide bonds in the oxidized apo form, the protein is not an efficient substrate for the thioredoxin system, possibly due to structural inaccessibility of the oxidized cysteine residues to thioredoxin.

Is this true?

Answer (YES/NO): NO